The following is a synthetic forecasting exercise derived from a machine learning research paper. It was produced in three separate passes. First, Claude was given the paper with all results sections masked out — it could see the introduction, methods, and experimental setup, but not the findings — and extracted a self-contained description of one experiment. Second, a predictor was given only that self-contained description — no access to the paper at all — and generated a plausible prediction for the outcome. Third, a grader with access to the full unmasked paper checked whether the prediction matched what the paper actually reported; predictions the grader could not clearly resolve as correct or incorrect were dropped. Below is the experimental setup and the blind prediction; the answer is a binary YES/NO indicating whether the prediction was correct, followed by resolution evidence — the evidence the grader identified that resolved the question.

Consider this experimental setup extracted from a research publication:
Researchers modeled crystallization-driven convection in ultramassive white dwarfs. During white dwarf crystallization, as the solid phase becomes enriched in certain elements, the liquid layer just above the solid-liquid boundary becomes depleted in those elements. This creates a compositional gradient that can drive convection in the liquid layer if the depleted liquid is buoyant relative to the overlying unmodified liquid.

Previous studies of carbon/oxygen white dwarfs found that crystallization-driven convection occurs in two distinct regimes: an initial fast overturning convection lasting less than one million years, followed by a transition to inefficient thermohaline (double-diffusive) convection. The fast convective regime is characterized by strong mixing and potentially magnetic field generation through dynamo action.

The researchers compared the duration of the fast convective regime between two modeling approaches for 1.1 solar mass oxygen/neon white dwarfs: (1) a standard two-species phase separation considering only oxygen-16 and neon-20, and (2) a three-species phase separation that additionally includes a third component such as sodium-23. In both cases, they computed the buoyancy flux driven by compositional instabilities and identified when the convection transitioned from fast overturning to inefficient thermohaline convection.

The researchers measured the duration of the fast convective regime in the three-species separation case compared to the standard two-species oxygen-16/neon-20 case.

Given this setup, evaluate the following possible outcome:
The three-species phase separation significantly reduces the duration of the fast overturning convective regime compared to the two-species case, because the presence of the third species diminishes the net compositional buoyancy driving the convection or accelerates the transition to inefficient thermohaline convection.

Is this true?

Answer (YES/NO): NO